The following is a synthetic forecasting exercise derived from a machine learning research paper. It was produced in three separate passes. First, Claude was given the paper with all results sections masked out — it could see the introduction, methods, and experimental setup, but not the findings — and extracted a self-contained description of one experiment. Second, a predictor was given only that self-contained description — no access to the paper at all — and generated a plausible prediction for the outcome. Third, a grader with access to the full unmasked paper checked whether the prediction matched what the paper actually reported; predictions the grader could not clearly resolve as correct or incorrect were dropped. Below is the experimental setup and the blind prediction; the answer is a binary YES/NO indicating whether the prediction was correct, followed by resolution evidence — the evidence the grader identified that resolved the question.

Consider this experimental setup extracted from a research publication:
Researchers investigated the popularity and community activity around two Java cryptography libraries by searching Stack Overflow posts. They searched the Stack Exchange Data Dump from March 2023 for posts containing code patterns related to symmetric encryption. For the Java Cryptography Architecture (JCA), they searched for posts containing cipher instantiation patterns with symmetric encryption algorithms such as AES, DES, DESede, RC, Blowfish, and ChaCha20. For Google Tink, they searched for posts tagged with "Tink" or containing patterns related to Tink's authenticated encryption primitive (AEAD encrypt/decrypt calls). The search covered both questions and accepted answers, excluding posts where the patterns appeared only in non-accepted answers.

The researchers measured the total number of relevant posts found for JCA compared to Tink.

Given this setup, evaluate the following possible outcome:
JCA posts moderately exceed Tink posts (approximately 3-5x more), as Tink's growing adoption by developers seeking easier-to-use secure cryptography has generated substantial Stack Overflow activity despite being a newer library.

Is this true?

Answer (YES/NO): NO